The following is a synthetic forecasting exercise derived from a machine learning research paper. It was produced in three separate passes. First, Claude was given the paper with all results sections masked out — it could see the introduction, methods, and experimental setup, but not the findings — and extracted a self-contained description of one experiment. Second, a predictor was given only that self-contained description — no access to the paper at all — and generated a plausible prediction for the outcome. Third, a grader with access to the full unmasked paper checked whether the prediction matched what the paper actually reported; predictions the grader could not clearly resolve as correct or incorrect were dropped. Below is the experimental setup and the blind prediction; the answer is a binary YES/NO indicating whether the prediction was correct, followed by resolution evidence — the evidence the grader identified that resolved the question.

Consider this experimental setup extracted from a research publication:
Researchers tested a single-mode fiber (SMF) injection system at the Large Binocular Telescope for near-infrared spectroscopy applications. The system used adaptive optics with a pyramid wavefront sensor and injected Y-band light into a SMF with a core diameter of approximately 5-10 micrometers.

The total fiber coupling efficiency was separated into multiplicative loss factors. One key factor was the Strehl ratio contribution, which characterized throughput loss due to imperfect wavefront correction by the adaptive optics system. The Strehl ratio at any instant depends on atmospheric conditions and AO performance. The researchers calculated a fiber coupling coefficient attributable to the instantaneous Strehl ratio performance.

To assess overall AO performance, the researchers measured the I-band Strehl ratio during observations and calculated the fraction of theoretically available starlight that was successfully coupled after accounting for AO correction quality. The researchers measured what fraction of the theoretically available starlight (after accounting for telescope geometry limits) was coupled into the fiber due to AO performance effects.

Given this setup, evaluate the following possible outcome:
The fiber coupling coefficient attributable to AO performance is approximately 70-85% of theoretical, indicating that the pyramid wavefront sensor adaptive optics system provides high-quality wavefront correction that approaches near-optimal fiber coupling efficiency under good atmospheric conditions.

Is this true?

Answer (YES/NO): NO